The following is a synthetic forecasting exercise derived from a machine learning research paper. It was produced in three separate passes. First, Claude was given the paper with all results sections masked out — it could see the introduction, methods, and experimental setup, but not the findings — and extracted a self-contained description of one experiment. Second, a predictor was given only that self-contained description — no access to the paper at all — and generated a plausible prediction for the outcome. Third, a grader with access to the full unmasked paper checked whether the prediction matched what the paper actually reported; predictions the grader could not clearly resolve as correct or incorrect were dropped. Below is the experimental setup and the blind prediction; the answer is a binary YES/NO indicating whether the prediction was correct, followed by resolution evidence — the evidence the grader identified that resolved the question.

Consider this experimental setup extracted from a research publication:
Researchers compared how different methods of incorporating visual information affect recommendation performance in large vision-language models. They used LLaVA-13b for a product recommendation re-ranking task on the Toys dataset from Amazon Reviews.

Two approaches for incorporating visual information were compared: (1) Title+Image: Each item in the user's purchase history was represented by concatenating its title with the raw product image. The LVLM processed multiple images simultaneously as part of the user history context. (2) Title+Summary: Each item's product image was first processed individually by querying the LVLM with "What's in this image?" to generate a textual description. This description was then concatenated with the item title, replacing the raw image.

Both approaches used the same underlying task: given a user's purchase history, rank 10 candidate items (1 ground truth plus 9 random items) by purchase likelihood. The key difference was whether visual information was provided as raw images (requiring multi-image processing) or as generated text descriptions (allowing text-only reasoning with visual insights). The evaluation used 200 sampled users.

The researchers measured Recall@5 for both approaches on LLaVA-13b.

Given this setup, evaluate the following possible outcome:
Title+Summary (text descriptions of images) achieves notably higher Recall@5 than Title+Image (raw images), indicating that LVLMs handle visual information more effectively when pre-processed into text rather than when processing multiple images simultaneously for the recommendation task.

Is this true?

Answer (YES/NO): YES